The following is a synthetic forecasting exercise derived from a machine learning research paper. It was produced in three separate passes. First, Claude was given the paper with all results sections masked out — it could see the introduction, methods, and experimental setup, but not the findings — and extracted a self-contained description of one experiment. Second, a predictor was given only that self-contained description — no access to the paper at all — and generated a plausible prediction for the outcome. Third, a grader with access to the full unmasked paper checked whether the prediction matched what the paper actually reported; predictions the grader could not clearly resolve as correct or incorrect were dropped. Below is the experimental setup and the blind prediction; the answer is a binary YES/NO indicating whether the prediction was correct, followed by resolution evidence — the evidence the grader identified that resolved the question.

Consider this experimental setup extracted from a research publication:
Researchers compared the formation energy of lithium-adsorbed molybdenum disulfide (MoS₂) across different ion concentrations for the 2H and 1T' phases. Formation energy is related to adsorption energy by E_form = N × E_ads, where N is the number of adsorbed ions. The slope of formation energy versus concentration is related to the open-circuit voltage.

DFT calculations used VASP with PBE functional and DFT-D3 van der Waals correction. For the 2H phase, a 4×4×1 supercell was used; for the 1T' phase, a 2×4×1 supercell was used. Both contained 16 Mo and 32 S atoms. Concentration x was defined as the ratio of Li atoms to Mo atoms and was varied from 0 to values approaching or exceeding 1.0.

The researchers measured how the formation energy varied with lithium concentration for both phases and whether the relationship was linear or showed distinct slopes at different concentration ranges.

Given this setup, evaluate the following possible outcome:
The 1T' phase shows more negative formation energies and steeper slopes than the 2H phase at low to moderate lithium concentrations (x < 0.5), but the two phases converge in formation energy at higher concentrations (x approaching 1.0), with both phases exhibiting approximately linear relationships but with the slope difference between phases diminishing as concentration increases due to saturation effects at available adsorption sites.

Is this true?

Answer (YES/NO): NO